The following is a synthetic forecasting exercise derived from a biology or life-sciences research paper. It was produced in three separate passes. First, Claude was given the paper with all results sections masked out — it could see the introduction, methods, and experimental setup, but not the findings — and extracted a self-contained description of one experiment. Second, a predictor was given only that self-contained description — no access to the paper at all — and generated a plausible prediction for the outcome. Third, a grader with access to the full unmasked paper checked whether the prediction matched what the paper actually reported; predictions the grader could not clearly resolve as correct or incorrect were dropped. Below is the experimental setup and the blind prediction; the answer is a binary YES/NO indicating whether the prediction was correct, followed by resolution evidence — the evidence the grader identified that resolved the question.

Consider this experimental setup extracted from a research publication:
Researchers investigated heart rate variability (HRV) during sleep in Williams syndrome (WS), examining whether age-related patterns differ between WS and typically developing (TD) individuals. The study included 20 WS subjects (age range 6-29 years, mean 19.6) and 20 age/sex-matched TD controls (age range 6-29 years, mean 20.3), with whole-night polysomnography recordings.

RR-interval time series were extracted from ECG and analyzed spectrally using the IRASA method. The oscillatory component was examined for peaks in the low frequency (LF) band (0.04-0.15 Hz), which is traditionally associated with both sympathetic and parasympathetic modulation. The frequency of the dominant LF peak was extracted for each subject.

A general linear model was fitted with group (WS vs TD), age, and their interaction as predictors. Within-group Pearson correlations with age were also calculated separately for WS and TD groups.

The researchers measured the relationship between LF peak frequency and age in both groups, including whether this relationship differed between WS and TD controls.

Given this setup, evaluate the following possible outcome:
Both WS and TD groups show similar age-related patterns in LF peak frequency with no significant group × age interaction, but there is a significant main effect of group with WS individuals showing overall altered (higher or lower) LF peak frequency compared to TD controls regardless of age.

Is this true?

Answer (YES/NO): NO